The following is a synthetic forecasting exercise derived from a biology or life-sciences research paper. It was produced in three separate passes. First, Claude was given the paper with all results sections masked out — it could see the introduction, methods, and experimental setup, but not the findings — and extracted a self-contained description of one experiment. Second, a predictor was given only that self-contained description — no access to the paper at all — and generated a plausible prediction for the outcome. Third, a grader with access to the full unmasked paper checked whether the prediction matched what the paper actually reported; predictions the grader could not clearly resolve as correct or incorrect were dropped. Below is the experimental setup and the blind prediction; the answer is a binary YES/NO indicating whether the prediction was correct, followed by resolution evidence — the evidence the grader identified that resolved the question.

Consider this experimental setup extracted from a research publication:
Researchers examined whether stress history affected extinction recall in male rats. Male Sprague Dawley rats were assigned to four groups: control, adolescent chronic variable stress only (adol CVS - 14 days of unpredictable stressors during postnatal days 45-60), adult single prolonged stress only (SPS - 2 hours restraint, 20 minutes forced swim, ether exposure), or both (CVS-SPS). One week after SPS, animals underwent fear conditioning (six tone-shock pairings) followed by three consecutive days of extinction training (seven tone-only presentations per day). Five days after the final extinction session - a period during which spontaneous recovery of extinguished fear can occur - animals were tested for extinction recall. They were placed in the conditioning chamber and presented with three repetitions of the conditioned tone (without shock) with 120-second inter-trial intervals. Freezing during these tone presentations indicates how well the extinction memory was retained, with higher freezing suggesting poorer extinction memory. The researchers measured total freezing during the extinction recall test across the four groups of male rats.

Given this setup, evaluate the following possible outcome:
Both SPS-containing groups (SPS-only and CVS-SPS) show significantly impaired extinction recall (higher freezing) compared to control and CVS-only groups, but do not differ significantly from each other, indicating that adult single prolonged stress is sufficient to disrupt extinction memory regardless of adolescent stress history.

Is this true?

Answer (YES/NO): NO